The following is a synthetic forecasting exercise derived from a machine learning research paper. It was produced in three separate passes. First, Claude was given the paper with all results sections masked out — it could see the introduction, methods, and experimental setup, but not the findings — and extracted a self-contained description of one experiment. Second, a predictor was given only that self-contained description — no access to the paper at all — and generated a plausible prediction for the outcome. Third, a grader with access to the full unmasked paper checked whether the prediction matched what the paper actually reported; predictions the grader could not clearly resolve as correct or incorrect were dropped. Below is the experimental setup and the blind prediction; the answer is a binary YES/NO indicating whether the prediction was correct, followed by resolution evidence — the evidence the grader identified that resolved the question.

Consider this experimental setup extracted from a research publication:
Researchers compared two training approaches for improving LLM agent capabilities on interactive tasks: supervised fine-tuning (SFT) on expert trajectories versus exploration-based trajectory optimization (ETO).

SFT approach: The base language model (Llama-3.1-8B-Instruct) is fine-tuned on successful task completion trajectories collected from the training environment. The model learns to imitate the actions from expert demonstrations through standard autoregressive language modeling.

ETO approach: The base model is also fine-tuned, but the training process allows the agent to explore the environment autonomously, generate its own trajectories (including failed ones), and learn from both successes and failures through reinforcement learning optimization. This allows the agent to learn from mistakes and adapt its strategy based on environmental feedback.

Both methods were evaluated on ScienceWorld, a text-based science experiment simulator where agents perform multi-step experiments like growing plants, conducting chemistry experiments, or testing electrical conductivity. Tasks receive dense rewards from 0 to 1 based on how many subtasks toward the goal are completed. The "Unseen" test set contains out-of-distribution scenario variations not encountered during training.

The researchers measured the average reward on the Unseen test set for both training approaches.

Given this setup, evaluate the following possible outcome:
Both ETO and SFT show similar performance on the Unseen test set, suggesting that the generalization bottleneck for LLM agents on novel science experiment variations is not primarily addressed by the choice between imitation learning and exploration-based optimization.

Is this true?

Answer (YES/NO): NO